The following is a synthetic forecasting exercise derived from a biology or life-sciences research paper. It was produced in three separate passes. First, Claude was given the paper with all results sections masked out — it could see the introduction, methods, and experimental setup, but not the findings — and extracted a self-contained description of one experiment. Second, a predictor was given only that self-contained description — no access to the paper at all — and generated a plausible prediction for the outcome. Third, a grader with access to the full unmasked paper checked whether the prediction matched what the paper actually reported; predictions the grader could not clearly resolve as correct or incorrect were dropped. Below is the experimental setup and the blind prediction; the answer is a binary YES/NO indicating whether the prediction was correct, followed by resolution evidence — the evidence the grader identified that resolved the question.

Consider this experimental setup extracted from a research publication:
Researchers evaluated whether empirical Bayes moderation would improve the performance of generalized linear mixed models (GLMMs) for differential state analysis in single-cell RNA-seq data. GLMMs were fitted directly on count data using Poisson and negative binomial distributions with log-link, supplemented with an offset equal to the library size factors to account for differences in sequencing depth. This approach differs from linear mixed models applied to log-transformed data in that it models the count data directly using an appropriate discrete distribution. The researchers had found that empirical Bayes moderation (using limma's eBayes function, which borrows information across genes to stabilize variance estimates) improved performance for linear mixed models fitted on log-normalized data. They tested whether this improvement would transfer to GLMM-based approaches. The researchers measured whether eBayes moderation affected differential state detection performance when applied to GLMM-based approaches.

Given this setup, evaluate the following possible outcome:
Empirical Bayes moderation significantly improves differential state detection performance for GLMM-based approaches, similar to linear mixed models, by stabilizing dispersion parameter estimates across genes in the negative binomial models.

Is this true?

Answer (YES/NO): NO